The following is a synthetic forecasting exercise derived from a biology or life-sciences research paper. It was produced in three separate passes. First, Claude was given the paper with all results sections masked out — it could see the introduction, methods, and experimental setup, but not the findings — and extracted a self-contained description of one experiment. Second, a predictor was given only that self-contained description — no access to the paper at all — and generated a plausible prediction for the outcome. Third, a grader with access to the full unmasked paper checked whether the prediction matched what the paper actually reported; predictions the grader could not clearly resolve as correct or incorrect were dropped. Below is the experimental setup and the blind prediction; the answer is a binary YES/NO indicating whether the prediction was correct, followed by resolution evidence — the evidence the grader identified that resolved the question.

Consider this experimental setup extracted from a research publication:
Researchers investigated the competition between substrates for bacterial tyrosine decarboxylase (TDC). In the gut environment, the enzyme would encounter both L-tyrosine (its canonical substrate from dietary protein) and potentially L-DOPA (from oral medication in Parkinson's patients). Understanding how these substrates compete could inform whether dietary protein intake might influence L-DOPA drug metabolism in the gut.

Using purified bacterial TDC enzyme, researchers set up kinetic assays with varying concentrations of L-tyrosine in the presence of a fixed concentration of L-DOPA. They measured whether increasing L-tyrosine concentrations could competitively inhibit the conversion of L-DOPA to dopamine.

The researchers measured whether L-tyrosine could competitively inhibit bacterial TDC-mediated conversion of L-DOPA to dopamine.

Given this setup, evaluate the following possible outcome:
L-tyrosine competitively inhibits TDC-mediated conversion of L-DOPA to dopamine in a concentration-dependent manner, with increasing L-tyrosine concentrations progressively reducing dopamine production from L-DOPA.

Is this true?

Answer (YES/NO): NO